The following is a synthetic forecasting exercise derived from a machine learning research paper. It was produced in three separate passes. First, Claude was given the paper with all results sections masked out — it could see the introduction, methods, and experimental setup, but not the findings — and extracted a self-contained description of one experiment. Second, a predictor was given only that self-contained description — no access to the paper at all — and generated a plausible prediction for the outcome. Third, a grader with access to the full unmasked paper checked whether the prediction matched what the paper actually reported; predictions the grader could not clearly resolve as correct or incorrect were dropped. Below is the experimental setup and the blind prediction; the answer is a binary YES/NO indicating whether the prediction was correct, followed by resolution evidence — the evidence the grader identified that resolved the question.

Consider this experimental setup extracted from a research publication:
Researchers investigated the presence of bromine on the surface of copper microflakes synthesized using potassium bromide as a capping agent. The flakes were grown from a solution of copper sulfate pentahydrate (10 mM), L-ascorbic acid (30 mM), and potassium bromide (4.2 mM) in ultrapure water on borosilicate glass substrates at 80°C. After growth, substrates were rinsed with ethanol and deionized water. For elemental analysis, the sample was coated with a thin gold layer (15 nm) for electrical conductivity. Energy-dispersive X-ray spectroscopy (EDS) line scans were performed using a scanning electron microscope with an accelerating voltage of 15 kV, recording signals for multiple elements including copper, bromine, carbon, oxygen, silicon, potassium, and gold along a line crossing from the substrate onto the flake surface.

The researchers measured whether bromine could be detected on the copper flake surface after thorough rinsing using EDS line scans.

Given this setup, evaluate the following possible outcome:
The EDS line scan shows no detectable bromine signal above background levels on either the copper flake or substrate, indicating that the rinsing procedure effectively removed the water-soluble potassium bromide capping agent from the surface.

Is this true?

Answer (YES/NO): NO